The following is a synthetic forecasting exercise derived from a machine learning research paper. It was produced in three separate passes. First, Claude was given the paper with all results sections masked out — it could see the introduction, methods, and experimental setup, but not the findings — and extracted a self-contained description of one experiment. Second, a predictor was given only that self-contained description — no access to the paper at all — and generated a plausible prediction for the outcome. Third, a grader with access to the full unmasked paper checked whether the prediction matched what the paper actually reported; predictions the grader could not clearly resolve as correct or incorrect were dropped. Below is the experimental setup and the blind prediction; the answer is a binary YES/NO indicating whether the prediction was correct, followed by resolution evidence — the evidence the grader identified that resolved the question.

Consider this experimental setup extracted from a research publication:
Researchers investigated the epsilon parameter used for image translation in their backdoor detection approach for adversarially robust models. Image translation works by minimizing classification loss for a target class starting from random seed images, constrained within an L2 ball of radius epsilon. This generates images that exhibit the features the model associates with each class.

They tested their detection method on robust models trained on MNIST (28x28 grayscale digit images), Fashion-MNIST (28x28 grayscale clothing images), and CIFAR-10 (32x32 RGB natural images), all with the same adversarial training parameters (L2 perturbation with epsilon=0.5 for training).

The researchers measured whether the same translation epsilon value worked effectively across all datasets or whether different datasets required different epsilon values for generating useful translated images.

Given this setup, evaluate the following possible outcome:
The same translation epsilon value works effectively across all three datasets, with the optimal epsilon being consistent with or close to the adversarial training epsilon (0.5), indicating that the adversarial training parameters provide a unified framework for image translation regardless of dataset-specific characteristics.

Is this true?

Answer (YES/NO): NO